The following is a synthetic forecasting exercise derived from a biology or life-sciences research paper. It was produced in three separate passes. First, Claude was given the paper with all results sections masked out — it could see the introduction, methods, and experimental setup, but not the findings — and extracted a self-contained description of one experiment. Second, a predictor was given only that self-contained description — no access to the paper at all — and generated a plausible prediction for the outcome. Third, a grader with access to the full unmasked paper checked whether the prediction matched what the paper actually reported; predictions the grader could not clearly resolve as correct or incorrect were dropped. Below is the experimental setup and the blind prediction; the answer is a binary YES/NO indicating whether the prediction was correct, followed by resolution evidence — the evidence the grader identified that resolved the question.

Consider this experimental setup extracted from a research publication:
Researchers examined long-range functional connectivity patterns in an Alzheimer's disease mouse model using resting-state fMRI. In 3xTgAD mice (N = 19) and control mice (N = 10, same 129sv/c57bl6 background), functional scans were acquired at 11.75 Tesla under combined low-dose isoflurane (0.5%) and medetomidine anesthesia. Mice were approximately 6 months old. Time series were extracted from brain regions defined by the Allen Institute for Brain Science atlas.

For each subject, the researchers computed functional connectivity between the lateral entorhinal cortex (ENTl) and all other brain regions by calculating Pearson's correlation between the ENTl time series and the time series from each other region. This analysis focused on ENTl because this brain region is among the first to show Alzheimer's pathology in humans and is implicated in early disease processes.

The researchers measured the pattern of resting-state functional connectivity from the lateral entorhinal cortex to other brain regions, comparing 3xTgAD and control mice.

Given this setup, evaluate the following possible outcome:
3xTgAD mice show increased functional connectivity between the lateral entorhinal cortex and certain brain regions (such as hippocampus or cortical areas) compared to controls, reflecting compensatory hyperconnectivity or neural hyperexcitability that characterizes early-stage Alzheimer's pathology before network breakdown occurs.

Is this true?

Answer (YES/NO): NO